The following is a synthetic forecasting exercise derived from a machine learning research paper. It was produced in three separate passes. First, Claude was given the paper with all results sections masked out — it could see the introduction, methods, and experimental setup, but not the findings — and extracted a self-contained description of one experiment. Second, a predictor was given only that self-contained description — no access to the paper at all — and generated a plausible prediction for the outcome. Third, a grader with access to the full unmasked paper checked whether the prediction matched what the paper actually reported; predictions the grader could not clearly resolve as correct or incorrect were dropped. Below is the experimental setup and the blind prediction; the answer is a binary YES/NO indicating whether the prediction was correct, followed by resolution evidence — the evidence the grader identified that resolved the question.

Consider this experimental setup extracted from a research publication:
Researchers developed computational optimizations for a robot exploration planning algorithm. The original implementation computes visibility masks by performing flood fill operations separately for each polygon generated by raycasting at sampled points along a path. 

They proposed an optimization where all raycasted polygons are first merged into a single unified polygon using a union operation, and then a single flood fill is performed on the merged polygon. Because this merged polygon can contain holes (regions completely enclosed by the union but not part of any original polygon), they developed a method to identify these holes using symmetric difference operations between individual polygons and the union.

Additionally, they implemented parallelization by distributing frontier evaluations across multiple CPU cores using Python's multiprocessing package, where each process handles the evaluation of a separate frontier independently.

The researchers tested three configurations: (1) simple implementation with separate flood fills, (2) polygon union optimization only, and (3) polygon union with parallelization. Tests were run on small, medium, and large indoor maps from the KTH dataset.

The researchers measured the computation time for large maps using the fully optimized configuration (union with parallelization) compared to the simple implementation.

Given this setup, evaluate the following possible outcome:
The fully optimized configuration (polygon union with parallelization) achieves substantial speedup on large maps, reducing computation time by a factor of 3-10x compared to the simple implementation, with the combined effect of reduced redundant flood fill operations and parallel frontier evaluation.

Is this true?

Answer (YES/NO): YES